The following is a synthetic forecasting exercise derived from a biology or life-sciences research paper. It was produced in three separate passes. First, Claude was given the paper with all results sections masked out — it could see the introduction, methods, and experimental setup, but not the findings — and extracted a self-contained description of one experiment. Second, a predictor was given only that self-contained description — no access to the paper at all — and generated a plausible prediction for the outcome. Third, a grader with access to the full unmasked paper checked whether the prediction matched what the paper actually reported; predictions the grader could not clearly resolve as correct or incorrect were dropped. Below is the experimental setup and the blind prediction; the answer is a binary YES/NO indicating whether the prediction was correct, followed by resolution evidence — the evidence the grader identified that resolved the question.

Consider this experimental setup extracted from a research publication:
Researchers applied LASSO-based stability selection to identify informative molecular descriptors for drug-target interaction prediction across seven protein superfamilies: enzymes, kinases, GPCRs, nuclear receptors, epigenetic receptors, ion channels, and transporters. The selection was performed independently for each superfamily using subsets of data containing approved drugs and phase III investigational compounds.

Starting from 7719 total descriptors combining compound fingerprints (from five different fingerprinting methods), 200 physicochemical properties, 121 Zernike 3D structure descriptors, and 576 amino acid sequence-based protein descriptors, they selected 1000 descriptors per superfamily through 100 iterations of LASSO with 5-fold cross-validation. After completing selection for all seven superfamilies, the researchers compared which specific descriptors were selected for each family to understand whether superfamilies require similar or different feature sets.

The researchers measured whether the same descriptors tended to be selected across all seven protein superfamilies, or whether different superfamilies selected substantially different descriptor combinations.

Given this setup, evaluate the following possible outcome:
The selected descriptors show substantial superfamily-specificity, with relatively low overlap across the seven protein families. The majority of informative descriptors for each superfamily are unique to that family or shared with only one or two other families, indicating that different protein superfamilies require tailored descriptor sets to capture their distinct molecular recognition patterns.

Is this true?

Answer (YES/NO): YES